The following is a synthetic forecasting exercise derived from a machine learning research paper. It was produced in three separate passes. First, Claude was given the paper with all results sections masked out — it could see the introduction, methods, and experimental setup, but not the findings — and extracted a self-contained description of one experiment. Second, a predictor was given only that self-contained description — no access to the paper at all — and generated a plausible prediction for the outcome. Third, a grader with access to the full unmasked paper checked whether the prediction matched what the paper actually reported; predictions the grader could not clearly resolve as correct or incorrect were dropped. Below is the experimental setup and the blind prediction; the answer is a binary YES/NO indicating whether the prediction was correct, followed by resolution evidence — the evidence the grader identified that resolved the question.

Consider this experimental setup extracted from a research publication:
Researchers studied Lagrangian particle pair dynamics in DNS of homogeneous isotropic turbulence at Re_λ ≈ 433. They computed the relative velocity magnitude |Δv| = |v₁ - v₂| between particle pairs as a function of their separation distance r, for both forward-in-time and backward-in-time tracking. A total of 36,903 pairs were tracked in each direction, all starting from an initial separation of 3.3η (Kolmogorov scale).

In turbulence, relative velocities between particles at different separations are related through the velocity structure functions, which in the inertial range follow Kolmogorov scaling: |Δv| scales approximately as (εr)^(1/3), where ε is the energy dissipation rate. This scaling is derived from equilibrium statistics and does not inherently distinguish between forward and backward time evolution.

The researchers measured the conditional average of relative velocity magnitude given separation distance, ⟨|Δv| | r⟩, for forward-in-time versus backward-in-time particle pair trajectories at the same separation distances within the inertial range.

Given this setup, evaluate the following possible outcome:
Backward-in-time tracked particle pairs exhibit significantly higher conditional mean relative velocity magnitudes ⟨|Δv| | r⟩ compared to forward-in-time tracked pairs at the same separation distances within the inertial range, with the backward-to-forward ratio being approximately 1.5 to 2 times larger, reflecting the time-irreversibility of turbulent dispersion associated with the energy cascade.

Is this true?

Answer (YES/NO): NO